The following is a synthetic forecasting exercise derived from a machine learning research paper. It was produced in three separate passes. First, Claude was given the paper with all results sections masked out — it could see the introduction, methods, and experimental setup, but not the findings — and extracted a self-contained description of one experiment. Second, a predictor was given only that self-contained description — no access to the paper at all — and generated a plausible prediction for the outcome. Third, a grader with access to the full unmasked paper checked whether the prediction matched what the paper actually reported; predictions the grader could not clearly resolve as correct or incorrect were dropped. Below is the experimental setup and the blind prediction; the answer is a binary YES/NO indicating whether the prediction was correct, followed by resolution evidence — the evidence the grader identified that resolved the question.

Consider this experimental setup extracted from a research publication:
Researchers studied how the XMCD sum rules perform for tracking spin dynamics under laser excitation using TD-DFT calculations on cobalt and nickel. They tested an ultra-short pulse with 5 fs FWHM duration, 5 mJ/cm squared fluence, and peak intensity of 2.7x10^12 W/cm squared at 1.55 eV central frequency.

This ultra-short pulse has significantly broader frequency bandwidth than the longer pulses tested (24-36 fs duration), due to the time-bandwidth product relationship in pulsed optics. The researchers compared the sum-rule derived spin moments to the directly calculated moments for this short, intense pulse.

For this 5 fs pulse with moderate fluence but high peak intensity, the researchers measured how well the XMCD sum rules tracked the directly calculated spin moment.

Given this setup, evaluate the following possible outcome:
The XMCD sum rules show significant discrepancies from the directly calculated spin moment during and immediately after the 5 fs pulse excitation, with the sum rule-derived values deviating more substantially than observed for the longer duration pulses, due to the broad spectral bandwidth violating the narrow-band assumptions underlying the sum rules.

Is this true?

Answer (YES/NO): NO